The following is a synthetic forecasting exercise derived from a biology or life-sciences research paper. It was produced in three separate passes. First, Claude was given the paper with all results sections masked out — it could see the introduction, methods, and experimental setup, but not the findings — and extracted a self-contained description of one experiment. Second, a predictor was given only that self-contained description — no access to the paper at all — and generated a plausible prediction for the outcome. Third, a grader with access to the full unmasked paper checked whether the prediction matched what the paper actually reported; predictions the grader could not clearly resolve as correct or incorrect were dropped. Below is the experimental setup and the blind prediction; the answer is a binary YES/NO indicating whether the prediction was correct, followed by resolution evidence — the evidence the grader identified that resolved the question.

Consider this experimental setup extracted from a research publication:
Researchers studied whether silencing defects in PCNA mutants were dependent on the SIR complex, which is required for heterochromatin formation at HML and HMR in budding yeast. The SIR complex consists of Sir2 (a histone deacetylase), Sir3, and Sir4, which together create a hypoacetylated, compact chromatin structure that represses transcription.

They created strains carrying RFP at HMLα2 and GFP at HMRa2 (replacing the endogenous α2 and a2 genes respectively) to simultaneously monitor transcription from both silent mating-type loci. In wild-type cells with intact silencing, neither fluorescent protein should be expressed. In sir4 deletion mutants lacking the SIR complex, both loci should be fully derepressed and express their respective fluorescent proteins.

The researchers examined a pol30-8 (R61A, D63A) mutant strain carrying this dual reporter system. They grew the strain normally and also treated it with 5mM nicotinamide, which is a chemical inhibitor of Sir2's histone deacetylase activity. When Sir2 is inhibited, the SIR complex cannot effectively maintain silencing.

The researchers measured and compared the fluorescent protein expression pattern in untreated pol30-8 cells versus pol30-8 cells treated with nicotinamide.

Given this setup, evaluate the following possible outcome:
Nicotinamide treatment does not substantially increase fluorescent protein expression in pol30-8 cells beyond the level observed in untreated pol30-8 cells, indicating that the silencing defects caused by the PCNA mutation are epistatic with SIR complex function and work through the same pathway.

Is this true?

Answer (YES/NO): NO